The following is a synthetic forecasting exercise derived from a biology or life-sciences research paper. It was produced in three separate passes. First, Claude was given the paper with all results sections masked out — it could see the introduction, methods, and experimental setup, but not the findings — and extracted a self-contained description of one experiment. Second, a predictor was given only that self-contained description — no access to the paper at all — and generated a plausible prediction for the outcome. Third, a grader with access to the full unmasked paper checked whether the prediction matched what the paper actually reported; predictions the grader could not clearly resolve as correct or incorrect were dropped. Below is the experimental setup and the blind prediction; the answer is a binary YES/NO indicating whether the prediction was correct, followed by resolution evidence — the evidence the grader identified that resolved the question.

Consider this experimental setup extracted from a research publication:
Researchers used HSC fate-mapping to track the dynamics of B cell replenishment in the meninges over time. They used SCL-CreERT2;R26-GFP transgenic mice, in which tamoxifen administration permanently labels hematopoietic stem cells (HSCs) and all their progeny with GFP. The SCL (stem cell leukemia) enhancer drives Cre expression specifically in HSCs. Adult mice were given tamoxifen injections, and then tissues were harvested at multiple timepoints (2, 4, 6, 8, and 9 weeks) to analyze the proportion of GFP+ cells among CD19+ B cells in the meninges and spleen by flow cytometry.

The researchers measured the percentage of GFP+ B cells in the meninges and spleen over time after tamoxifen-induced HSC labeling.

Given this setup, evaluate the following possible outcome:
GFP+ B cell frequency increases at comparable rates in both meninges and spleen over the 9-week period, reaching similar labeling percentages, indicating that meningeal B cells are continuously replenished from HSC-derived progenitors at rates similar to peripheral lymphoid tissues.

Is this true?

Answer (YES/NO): NO